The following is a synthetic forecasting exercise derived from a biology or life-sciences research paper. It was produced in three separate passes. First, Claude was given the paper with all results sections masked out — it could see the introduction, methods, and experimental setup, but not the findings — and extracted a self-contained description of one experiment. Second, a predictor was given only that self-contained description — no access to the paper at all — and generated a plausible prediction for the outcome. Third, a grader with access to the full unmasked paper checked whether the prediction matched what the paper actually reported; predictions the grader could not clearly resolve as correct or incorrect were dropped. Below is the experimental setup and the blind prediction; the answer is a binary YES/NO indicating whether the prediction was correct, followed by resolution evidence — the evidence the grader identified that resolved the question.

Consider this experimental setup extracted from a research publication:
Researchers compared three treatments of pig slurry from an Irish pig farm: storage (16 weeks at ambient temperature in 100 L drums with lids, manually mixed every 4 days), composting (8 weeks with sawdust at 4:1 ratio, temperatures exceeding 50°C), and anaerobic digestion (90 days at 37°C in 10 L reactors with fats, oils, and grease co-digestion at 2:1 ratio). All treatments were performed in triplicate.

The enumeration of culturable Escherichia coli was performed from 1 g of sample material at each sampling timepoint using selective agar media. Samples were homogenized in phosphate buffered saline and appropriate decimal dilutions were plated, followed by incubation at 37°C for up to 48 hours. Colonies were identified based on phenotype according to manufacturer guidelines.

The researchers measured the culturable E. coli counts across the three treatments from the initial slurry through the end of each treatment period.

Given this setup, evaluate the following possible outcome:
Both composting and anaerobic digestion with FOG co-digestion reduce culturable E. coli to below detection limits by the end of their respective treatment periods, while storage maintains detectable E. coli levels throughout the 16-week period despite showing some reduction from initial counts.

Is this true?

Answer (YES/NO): NO